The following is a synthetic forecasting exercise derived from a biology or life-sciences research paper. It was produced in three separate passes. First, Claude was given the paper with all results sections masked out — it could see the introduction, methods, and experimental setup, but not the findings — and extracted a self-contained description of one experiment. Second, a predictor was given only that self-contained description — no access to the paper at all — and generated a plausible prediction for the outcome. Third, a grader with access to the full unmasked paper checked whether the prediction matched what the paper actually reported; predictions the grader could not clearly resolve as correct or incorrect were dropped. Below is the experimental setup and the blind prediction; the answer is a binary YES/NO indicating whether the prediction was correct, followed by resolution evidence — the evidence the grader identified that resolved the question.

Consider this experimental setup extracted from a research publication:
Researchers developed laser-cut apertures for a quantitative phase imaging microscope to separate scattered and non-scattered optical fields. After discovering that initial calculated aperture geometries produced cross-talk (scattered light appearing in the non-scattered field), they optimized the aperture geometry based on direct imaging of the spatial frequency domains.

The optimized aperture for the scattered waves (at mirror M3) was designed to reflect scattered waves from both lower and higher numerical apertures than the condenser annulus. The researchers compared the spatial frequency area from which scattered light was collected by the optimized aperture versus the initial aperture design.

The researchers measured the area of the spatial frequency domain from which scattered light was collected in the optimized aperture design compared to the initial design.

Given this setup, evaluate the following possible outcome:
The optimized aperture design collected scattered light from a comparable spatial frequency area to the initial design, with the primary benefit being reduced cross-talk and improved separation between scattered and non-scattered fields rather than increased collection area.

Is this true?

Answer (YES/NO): NO